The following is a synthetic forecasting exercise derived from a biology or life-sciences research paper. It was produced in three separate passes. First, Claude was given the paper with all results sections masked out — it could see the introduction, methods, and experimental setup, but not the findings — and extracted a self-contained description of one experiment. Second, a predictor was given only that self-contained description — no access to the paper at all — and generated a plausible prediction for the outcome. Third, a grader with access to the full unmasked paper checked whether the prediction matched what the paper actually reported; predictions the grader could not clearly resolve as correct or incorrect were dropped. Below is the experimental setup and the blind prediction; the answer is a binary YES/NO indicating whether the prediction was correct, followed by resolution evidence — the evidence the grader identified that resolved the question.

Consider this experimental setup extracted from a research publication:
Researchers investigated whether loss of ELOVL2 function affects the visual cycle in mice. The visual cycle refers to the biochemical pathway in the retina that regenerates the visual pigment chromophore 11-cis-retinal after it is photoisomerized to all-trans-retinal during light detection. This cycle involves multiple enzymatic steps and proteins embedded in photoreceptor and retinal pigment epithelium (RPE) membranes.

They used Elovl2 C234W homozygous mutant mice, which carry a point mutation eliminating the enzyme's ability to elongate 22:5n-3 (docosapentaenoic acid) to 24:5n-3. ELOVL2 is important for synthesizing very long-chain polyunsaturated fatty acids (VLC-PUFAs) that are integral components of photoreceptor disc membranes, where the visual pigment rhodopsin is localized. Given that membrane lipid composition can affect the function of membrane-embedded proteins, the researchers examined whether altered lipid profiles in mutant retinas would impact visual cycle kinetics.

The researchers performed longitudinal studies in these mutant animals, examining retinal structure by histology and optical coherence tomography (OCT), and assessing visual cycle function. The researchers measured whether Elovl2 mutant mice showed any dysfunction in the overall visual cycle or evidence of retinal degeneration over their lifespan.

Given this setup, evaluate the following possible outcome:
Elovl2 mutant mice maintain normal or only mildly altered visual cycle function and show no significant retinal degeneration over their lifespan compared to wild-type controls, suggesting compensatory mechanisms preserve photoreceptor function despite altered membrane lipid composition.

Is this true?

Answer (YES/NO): YES